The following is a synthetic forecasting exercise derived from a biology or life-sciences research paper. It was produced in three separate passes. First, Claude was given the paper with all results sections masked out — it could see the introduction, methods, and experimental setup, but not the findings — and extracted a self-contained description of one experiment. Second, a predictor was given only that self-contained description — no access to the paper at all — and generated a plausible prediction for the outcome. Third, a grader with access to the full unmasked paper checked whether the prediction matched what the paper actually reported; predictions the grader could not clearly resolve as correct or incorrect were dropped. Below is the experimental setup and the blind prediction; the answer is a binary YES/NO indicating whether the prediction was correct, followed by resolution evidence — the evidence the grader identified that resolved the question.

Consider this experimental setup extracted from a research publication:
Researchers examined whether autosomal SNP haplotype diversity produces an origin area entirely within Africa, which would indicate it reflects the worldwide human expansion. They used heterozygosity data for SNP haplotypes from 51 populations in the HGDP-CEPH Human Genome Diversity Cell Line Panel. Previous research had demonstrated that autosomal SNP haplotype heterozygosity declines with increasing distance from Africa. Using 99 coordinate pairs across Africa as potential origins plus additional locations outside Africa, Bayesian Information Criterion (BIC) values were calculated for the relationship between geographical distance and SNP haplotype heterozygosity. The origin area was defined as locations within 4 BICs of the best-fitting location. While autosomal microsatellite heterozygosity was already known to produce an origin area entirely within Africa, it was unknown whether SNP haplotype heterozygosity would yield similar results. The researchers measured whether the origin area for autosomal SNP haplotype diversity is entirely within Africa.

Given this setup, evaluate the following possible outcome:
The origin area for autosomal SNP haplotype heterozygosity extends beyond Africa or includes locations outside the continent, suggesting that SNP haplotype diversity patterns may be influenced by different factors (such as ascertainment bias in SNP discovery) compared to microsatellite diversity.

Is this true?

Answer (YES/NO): NO